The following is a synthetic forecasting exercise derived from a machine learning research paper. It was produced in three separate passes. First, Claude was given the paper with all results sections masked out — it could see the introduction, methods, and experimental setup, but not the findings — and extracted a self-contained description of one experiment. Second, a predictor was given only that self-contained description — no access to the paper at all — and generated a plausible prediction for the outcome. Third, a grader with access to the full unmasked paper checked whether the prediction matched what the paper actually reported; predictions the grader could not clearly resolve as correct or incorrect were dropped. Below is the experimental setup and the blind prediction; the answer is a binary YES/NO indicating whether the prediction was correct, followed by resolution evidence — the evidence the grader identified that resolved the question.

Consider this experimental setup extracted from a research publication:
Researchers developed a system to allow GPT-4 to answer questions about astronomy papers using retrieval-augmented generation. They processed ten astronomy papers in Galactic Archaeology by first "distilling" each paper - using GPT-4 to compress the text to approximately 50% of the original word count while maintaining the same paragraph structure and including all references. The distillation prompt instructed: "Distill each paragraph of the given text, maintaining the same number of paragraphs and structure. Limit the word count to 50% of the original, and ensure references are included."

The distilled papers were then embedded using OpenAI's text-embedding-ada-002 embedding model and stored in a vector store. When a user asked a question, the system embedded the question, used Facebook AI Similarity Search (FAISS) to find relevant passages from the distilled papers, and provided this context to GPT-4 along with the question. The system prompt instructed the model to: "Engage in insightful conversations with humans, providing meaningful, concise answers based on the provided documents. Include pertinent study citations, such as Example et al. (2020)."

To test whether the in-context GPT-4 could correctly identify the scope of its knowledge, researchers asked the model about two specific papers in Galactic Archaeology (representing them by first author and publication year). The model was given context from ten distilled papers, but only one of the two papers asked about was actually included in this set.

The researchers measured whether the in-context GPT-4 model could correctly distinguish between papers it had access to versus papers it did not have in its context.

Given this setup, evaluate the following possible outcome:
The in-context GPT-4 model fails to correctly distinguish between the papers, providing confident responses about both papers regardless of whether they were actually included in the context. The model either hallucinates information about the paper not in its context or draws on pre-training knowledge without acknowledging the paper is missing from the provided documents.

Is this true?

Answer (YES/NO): NO